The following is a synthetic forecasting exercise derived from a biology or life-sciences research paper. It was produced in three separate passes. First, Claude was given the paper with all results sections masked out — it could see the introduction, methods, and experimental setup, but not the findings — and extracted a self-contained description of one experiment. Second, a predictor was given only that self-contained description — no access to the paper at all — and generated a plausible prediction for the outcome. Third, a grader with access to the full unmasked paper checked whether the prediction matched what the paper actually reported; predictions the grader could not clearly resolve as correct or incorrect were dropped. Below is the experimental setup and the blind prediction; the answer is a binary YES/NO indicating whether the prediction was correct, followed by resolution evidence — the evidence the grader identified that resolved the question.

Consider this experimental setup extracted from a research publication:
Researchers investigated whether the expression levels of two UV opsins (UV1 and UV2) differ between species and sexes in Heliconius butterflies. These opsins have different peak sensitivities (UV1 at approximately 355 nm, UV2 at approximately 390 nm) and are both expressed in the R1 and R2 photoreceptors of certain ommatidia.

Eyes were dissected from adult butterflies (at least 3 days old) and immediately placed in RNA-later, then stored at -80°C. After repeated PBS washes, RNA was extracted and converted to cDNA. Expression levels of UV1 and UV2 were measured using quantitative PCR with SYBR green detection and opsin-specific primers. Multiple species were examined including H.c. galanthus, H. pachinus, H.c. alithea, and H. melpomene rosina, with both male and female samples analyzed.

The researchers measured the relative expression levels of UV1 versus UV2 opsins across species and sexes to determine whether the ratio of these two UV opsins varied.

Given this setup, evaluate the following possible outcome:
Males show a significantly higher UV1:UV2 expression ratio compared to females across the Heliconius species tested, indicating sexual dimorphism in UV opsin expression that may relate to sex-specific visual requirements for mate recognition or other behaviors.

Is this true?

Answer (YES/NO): NO